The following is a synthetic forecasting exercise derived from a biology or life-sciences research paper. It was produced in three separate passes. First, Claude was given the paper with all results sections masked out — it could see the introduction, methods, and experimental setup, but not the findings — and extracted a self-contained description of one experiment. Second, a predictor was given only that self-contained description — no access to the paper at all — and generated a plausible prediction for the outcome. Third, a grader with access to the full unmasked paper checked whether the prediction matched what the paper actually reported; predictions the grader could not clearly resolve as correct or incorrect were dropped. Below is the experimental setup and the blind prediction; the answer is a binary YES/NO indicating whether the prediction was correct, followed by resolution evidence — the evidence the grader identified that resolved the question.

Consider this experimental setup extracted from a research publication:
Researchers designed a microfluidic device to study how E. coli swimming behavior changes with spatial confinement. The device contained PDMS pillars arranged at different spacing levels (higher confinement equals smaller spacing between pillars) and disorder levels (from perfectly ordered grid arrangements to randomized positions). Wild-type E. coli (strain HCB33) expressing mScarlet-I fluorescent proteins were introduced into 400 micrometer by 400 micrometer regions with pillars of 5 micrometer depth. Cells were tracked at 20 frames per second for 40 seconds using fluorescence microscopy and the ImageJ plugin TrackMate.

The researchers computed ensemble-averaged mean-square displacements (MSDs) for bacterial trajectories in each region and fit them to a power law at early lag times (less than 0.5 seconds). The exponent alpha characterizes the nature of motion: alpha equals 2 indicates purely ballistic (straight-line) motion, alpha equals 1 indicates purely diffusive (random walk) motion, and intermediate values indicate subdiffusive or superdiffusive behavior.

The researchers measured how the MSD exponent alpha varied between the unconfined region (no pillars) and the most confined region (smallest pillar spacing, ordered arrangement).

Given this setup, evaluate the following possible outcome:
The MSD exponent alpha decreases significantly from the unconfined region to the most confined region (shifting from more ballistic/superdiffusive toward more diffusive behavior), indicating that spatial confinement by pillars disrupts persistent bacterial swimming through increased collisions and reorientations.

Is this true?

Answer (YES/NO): YES